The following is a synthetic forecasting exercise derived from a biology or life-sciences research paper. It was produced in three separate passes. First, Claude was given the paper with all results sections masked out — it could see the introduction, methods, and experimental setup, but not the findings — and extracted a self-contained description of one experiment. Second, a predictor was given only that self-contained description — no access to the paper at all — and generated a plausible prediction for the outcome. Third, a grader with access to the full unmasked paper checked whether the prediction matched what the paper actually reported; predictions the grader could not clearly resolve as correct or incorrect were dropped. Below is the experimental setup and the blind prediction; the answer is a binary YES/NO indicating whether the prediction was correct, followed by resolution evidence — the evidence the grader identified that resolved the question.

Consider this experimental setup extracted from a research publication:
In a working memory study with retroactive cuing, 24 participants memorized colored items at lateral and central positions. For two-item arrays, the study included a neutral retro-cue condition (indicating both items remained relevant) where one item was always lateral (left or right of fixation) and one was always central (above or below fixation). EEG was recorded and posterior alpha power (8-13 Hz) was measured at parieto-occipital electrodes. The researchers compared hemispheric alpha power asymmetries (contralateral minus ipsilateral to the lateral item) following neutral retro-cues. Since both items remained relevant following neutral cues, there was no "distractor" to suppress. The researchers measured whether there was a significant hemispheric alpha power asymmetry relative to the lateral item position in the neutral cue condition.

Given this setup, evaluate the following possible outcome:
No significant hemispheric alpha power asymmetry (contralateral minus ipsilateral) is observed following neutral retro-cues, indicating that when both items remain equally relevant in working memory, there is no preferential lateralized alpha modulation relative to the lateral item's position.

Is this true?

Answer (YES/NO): NO